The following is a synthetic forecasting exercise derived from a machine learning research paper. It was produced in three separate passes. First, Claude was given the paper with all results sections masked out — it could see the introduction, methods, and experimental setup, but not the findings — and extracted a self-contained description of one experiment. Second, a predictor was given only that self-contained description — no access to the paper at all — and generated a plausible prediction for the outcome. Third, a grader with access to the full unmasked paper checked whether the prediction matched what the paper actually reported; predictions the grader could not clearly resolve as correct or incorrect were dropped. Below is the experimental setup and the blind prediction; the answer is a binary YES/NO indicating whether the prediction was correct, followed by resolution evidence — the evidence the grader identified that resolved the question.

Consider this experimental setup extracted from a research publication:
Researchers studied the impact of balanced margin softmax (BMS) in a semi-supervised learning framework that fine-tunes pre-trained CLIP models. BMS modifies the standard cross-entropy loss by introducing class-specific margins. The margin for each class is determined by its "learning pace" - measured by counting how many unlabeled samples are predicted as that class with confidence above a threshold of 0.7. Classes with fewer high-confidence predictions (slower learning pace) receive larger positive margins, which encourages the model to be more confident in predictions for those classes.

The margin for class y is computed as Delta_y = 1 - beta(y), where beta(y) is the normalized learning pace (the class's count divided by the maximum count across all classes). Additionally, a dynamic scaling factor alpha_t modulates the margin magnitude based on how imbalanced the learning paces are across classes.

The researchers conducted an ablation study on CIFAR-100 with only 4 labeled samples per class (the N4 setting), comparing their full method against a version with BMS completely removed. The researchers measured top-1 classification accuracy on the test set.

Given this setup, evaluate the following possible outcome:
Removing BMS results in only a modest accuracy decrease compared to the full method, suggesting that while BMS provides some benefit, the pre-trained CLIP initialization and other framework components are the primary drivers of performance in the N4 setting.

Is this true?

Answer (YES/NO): NO